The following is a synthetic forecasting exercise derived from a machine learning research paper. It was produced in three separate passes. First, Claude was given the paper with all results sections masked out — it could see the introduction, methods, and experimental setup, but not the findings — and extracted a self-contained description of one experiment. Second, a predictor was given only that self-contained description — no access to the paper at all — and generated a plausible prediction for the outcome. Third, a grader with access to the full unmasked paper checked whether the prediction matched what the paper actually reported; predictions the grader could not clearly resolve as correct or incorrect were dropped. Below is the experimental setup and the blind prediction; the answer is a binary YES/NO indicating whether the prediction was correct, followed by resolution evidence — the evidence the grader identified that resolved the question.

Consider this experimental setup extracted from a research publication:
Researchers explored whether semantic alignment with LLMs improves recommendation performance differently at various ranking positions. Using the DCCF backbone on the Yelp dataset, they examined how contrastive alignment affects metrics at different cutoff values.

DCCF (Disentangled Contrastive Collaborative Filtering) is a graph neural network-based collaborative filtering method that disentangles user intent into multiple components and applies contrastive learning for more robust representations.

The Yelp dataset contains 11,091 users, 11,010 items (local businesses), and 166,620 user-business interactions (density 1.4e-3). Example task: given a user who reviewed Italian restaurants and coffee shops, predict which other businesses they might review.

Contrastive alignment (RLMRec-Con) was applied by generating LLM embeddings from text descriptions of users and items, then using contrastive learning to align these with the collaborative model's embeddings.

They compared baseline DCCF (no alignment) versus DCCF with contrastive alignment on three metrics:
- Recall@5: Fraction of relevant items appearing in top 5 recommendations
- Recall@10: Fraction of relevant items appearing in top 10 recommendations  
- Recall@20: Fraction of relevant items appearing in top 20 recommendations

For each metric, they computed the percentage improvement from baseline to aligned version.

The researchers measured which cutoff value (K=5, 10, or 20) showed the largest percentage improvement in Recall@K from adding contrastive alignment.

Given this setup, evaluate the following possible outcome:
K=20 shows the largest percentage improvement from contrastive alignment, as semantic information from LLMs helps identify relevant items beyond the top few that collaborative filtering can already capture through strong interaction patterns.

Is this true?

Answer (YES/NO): YES